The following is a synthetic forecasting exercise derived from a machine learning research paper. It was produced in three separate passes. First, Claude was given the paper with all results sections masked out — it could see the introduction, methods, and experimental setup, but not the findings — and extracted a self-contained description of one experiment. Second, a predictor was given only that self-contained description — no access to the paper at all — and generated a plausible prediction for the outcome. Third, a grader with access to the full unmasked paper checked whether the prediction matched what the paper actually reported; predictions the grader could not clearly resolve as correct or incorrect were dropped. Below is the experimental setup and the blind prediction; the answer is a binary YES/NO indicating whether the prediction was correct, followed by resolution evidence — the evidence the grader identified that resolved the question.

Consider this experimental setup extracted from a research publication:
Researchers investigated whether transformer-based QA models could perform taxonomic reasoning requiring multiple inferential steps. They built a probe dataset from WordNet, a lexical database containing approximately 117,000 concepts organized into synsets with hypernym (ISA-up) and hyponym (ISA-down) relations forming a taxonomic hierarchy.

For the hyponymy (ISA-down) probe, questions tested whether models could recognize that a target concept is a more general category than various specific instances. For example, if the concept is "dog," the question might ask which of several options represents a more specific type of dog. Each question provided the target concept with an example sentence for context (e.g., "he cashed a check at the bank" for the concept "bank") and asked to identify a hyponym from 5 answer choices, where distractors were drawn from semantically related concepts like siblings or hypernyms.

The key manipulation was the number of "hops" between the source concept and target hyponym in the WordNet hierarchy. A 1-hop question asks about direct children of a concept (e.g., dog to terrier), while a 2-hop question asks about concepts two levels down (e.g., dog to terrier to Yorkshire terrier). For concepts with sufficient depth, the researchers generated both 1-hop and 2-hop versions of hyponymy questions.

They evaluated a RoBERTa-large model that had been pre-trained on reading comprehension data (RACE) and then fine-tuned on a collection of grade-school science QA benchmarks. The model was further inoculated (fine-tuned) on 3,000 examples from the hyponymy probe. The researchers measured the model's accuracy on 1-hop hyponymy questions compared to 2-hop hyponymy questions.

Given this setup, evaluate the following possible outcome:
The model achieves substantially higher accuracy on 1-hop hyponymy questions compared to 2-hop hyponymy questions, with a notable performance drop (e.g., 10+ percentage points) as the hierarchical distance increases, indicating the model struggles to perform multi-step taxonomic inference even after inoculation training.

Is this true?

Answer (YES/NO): YES